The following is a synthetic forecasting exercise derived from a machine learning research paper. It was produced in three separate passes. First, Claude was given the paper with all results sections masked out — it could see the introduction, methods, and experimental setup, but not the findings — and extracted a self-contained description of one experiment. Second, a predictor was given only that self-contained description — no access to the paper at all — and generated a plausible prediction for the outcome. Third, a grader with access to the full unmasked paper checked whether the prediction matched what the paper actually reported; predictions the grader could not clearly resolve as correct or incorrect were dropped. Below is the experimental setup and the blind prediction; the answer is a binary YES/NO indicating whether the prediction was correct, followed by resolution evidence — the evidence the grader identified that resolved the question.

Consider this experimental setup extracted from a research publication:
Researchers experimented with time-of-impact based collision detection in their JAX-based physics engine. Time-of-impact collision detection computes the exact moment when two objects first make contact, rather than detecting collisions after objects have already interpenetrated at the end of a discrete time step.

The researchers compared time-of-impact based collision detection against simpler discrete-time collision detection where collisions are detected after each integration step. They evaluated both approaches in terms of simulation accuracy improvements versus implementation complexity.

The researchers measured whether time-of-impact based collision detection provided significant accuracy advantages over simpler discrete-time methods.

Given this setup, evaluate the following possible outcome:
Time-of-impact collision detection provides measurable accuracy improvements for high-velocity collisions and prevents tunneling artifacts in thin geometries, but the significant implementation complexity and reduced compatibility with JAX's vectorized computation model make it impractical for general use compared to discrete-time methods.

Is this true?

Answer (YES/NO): NO